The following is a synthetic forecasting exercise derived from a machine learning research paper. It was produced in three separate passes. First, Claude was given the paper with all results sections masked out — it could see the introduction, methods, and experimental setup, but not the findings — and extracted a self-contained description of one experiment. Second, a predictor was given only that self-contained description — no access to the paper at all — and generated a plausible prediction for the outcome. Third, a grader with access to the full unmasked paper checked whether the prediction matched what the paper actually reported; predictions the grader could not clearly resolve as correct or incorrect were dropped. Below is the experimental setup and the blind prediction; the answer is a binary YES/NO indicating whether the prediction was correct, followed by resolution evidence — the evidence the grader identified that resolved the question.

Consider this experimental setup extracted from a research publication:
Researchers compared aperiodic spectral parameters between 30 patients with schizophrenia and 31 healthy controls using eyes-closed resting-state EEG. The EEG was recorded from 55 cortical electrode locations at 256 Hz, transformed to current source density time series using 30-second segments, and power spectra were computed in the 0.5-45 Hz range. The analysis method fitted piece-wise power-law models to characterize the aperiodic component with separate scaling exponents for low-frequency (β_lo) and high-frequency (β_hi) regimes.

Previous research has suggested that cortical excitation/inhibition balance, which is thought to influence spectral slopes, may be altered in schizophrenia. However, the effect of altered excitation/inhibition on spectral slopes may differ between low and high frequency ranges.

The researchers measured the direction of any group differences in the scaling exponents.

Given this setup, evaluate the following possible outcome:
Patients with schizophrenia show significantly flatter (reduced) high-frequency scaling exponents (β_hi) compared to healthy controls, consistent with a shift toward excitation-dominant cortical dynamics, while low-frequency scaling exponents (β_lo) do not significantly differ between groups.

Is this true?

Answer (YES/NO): NO